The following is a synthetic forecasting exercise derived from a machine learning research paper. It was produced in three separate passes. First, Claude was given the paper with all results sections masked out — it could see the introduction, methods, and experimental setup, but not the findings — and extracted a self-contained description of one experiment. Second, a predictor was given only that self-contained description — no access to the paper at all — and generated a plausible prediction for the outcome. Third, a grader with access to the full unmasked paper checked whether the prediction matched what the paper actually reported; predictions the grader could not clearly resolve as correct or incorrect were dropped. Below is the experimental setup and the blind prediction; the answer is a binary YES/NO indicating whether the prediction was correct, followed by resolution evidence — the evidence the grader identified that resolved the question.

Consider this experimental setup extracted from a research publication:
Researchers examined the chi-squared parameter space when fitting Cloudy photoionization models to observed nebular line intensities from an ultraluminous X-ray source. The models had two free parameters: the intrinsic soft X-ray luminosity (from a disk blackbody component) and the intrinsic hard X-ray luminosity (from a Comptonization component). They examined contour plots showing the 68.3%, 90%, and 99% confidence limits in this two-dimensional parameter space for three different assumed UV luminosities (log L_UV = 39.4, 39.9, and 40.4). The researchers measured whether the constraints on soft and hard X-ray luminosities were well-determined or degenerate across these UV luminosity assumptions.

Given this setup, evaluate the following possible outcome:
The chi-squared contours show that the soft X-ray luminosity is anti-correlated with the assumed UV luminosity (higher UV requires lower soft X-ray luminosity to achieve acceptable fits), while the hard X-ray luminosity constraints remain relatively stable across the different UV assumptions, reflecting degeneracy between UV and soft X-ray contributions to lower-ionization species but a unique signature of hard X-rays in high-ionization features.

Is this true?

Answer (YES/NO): NO